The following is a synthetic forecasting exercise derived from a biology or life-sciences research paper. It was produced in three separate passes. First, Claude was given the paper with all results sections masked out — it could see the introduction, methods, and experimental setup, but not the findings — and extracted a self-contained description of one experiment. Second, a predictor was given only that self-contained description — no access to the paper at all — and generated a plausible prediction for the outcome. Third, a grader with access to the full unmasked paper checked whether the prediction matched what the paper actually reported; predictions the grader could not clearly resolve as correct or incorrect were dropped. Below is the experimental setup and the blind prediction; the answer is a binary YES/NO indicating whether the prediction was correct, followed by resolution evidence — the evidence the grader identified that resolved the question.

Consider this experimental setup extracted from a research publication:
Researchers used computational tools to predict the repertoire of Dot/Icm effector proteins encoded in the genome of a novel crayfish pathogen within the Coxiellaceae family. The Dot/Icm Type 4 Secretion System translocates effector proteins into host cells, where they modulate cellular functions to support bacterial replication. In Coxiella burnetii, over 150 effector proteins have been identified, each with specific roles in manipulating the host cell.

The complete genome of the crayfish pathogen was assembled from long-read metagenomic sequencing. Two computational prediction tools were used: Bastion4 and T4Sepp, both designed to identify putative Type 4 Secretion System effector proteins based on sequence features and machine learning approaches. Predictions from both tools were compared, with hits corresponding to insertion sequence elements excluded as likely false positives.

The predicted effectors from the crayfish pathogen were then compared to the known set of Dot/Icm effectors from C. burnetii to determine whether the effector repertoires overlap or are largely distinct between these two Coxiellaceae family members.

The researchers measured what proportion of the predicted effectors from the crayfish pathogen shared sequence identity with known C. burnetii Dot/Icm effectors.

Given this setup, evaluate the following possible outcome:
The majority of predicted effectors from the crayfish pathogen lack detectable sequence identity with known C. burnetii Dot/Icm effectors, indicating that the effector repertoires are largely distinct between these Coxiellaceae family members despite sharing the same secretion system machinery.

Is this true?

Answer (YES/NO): YES